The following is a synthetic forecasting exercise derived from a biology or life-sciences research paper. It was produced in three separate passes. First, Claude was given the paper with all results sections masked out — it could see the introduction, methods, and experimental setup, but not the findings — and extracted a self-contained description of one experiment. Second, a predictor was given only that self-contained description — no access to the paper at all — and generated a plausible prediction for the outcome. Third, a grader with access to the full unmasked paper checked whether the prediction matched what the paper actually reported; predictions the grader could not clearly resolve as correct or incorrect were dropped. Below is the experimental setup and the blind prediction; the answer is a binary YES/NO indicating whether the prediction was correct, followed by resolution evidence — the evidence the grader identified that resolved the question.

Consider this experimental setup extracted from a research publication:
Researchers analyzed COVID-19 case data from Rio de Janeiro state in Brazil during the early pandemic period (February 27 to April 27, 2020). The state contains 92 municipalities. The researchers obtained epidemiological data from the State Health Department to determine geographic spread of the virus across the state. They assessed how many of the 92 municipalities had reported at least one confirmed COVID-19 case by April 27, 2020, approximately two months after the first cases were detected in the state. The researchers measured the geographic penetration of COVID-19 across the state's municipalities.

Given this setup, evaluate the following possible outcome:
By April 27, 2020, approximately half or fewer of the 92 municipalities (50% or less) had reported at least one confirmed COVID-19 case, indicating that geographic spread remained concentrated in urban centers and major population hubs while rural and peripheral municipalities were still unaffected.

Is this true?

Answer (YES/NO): NO